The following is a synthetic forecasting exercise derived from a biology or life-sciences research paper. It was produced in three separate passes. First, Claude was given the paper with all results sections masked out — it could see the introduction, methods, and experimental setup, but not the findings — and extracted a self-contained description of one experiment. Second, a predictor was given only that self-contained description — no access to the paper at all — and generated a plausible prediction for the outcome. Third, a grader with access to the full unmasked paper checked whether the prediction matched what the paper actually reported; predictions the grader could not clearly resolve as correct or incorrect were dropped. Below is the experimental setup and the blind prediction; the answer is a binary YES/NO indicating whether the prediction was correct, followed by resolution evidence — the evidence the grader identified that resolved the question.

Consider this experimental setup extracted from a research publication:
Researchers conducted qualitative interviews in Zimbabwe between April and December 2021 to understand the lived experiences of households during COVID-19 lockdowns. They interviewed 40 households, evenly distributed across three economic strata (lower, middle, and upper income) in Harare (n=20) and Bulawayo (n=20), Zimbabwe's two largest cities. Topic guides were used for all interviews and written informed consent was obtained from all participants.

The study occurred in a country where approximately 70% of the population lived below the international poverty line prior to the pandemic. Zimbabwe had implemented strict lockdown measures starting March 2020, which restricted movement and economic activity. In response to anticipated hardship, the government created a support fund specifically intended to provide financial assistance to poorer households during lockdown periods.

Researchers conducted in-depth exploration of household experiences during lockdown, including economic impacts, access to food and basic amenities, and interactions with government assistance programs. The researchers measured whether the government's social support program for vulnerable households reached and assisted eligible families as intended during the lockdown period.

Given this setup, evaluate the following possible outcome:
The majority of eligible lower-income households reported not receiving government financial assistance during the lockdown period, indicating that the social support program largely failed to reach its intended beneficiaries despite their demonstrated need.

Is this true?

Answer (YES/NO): YES